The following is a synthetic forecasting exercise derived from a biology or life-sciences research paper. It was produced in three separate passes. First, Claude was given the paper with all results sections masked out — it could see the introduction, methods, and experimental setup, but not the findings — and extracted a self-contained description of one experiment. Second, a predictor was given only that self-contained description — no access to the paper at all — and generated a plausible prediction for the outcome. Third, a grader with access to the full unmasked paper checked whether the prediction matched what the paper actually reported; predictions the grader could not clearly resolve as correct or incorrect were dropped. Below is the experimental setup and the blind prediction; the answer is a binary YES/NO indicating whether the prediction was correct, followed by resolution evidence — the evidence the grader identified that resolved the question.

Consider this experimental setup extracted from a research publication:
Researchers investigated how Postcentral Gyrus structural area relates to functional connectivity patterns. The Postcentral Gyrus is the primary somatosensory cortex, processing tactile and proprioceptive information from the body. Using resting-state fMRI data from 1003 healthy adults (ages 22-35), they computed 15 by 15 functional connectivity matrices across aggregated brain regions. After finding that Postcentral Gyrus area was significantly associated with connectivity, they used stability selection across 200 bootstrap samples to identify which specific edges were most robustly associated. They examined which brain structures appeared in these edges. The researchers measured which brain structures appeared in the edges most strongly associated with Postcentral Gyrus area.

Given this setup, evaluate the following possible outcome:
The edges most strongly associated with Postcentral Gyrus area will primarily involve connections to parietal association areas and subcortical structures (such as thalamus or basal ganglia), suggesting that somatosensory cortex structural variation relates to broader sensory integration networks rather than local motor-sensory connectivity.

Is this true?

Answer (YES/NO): NO